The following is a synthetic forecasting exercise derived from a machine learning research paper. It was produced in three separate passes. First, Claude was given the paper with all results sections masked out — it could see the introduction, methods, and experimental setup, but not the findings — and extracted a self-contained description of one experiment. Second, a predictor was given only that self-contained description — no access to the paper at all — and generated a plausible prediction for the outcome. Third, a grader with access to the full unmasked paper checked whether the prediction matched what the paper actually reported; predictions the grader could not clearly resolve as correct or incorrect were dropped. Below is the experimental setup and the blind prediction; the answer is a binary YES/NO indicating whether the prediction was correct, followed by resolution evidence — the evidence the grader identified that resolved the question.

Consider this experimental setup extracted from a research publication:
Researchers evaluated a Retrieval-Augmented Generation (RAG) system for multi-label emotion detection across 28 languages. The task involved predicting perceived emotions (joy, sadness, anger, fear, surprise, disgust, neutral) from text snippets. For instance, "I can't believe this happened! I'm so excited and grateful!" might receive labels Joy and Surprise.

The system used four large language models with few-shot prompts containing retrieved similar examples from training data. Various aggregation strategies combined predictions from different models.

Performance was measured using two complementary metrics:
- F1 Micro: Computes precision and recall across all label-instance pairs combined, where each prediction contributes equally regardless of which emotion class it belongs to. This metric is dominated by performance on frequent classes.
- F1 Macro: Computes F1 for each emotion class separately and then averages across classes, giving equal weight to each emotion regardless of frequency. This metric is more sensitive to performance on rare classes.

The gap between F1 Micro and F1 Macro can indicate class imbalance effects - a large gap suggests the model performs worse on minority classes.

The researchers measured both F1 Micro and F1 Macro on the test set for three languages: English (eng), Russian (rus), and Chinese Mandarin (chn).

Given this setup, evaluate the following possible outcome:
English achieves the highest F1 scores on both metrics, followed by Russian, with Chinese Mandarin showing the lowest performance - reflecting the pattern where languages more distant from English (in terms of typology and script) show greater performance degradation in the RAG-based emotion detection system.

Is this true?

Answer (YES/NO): NO